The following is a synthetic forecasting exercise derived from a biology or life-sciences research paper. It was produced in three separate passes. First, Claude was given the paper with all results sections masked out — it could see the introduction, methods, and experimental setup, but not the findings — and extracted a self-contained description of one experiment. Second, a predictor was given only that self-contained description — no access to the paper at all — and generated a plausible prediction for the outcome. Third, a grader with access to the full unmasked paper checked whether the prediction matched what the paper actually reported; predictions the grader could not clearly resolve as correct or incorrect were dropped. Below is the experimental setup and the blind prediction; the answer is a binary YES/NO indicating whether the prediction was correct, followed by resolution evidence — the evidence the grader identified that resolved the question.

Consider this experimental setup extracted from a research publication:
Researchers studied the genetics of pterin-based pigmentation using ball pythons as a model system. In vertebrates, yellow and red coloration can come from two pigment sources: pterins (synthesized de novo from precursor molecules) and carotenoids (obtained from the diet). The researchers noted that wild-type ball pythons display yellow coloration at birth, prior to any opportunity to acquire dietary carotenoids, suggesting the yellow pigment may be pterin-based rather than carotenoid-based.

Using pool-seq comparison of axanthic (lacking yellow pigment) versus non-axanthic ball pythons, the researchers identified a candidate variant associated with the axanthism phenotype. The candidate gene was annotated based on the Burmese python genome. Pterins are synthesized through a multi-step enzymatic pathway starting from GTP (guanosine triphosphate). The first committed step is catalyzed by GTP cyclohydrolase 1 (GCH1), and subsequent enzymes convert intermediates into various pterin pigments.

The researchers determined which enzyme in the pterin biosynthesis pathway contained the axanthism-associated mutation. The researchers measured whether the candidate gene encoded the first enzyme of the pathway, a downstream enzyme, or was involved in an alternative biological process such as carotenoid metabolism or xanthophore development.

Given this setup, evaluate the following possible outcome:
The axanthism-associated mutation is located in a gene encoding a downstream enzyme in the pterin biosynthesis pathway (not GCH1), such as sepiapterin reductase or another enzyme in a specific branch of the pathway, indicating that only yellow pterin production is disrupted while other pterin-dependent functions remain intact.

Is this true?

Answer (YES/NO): NO